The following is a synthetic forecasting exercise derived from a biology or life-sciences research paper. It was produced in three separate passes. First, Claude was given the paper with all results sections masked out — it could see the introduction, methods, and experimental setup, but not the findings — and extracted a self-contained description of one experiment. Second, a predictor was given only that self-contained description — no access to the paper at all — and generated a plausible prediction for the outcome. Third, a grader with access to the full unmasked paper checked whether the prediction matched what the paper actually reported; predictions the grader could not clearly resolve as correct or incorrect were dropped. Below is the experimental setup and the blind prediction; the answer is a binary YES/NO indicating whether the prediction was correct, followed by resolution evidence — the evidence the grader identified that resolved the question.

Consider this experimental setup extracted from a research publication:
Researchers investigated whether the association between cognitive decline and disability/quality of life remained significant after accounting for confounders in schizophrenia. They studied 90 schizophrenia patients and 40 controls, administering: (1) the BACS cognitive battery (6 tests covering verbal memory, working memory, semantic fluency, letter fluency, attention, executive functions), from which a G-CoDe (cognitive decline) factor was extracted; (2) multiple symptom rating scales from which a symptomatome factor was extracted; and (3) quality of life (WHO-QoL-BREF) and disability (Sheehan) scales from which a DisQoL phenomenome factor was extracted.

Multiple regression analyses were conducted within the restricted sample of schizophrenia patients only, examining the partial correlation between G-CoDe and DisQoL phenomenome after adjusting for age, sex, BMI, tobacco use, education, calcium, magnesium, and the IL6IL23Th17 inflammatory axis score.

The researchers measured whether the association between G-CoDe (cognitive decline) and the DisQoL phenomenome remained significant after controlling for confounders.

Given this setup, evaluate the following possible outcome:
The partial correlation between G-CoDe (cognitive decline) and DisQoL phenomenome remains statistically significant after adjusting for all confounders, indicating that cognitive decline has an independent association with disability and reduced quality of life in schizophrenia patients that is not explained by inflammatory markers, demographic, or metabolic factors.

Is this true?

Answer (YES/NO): YES